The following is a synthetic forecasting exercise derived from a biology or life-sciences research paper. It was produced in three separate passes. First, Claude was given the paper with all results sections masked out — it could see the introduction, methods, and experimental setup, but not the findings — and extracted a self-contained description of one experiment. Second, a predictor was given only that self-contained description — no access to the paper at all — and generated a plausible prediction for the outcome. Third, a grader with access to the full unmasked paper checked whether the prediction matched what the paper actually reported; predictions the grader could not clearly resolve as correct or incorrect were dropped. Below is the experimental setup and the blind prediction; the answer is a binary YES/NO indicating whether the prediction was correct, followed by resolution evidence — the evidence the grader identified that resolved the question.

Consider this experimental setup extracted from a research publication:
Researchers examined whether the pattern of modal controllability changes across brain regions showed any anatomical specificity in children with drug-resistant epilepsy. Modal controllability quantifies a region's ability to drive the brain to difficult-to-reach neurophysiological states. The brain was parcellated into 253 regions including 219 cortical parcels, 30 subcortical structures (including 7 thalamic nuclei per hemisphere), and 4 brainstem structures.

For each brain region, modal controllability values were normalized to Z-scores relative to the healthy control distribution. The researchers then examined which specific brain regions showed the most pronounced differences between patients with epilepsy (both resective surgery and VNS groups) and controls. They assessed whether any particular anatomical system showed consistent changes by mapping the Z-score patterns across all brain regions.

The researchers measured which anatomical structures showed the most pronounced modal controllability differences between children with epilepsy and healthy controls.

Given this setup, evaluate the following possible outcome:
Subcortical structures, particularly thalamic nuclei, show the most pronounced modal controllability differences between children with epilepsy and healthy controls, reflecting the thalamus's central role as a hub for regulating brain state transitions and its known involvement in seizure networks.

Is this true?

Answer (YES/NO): NO